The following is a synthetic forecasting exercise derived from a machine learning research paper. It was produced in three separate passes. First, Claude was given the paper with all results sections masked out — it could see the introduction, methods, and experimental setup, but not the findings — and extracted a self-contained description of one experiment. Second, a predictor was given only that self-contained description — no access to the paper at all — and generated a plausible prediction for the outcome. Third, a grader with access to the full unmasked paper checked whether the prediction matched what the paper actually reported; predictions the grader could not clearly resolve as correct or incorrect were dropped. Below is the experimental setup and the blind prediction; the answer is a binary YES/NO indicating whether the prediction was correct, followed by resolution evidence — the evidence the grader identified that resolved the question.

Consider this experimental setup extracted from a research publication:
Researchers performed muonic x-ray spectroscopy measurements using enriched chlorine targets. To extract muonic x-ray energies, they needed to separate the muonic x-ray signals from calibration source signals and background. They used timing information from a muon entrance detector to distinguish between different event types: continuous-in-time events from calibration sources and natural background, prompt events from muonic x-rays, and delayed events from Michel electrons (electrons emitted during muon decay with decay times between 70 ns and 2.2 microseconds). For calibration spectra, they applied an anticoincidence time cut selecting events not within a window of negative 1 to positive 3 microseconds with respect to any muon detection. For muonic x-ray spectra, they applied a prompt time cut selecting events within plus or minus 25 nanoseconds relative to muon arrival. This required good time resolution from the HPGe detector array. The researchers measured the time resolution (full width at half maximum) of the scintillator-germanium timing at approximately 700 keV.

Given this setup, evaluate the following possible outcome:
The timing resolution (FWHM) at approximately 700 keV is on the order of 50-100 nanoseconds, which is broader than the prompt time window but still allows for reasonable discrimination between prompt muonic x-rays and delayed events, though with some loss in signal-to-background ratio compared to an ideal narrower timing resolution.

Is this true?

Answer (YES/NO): NO